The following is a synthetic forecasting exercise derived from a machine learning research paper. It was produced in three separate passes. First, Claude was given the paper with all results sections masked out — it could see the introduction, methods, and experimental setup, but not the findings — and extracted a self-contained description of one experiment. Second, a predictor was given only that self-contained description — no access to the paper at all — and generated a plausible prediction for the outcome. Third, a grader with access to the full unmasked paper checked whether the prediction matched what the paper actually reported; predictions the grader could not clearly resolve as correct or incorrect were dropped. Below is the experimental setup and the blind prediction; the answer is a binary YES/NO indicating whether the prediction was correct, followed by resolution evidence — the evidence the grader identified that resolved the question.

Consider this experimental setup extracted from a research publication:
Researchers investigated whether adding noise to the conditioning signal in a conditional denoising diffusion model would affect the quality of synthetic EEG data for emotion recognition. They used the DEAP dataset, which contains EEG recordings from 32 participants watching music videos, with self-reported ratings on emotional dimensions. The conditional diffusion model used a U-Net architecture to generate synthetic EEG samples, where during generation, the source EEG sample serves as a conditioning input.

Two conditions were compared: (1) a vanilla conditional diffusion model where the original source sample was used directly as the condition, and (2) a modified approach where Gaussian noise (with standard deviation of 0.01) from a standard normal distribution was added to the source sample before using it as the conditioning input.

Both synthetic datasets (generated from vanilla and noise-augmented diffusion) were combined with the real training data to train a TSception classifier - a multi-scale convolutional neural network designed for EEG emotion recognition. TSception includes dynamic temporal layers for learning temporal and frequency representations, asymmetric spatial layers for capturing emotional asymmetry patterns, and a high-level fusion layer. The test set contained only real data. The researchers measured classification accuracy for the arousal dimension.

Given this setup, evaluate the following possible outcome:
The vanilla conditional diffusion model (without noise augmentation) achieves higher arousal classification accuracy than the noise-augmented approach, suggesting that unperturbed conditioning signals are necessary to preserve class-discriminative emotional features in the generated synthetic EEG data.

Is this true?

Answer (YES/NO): NO